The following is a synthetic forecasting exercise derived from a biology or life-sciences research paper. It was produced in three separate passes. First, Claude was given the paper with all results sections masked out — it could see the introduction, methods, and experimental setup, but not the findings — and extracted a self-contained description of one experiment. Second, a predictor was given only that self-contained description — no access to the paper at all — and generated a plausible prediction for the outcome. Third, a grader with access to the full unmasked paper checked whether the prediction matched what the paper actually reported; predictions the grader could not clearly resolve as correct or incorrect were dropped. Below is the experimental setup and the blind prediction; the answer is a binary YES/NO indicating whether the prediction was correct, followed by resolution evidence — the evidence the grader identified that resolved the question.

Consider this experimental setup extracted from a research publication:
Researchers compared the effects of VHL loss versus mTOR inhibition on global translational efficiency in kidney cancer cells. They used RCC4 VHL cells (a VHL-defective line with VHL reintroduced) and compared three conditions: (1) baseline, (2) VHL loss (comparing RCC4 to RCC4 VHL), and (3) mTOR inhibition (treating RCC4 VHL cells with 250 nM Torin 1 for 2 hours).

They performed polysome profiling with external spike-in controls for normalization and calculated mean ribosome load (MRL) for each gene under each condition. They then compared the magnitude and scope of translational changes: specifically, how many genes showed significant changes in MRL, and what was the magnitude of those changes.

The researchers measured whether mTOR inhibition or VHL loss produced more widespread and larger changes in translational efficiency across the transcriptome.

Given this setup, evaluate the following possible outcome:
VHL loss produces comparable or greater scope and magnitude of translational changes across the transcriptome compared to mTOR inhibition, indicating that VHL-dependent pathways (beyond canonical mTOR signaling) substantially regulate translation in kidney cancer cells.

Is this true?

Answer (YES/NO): NO